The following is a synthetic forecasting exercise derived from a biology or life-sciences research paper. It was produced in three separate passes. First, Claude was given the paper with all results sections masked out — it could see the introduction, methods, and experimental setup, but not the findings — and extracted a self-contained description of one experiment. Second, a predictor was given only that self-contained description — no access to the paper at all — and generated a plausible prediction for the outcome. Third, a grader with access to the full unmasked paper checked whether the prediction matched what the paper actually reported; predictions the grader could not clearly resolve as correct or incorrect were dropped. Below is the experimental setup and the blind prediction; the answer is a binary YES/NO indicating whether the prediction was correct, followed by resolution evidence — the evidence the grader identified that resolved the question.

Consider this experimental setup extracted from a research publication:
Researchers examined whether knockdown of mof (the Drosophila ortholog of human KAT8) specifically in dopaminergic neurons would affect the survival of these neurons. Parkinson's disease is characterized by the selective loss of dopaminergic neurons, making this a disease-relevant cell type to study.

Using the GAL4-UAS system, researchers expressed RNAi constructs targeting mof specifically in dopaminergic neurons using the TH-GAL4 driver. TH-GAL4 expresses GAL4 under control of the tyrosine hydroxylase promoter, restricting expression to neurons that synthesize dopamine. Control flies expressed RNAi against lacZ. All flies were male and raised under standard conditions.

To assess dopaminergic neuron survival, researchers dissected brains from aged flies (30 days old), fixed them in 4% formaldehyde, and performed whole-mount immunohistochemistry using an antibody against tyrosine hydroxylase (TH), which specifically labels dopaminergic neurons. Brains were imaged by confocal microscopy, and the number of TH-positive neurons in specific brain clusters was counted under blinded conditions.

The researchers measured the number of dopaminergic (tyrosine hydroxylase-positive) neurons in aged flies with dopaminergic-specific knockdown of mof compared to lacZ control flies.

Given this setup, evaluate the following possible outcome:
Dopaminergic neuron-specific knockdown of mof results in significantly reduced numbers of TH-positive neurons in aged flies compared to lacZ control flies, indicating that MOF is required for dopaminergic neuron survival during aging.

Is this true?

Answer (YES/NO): NO